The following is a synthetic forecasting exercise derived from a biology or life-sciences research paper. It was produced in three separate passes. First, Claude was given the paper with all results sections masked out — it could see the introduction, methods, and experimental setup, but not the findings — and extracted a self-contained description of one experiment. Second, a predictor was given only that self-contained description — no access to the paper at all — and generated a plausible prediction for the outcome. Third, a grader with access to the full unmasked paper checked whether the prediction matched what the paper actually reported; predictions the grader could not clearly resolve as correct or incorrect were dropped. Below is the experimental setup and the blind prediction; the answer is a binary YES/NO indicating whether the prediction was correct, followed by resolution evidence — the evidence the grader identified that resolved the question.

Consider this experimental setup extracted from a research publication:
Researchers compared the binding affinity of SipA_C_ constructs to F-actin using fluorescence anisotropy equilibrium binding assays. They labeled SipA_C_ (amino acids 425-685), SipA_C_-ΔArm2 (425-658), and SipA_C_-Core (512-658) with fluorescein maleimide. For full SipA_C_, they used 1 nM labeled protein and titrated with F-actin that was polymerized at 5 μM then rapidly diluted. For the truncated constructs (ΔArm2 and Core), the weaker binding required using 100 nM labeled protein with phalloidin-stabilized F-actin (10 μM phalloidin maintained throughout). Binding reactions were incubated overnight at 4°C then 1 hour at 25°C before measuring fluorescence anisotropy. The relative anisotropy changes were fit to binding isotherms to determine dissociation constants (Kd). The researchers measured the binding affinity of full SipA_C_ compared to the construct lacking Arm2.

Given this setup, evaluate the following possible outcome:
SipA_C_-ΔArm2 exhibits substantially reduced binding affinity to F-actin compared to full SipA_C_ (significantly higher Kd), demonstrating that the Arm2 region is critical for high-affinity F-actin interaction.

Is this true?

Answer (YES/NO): YES